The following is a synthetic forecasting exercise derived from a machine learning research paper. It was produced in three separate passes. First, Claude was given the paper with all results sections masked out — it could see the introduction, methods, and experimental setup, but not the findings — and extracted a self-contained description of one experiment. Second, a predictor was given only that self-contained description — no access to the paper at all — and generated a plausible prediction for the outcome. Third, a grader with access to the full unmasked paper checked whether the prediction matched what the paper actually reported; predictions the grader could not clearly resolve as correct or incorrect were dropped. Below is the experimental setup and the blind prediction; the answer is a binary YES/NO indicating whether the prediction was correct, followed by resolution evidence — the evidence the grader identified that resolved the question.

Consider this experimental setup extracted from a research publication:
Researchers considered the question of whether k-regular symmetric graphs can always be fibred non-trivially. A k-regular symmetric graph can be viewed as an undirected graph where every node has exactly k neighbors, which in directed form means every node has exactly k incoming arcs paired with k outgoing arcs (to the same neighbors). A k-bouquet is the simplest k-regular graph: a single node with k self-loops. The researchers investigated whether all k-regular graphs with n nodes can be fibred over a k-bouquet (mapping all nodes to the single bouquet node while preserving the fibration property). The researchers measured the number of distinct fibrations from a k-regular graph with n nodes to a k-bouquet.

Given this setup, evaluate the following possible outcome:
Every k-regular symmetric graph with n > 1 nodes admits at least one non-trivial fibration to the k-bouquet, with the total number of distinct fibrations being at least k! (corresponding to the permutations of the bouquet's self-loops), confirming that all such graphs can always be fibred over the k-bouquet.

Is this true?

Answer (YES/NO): YES